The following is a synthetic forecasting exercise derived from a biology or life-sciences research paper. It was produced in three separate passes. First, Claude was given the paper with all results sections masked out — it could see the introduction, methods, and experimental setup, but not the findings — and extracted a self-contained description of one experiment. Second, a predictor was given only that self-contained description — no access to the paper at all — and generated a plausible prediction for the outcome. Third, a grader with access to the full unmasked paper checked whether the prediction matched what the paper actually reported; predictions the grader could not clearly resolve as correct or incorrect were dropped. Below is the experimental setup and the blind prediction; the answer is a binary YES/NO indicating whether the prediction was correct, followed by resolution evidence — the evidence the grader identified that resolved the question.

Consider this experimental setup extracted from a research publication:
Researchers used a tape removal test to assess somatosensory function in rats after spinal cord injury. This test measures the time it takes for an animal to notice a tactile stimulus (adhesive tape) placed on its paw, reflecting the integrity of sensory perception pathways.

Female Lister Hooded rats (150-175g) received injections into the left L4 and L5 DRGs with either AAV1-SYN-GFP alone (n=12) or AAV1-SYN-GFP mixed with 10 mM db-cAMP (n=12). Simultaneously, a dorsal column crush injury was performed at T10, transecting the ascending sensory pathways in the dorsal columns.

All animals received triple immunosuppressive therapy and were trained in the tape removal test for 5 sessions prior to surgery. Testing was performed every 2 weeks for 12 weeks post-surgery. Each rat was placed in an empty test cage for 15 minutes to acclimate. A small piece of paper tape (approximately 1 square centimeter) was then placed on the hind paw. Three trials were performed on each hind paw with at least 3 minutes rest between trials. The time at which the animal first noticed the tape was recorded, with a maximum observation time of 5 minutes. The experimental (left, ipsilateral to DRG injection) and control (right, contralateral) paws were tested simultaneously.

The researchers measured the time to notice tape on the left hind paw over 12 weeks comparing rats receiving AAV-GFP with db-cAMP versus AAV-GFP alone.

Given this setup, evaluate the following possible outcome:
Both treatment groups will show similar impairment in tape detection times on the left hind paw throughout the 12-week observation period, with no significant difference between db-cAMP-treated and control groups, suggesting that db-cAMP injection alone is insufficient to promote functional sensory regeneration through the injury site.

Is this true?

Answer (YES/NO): NO